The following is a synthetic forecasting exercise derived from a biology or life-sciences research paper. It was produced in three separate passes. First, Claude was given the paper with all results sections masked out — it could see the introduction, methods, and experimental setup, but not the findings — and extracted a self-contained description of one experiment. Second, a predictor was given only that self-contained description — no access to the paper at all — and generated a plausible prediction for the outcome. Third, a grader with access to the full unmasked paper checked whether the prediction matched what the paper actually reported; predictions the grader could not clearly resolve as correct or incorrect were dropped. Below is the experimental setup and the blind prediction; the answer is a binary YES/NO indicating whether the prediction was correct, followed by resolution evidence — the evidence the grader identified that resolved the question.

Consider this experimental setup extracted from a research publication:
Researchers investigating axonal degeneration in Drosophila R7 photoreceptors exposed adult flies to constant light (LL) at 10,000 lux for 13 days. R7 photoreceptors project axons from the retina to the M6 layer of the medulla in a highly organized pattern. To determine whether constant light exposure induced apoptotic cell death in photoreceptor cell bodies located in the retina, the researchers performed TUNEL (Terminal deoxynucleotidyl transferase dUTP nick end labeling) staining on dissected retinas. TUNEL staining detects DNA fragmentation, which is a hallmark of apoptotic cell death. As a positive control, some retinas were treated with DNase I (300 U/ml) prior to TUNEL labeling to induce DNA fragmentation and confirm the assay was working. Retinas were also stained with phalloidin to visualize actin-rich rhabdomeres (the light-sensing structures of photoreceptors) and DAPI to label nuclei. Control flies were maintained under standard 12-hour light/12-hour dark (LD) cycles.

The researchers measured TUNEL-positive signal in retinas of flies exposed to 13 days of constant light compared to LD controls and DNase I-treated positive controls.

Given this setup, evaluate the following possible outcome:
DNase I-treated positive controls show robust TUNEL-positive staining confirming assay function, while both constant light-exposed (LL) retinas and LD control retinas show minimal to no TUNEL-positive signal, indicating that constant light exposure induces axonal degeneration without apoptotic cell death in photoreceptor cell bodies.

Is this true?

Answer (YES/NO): YES